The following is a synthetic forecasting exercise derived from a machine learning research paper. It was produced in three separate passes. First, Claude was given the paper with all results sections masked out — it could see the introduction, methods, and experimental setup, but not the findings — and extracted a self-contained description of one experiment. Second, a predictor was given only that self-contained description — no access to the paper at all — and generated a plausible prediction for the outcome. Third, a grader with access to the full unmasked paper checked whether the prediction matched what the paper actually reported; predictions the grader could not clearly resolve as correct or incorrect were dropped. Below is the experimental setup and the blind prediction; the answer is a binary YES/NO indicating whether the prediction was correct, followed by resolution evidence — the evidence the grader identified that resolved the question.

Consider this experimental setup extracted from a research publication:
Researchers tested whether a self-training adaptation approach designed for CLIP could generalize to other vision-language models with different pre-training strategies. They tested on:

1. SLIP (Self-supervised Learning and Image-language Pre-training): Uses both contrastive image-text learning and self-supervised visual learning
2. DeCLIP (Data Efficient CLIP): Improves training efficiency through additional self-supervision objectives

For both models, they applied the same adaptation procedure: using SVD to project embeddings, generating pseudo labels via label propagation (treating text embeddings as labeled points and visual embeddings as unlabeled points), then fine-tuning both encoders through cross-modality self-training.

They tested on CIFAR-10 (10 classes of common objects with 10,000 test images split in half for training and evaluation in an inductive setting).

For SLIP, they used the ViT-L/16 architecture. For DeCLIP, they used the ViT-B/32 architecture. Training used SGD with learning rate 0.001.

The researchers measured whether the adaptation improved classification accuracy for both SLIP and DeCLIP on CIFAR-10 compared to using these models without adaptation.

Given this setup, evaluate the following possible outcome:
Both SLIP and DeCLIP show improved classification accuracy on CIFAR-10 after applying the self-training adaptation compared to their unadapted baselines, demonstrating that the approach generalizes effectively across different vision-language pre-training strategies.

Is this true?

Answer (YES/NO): YES